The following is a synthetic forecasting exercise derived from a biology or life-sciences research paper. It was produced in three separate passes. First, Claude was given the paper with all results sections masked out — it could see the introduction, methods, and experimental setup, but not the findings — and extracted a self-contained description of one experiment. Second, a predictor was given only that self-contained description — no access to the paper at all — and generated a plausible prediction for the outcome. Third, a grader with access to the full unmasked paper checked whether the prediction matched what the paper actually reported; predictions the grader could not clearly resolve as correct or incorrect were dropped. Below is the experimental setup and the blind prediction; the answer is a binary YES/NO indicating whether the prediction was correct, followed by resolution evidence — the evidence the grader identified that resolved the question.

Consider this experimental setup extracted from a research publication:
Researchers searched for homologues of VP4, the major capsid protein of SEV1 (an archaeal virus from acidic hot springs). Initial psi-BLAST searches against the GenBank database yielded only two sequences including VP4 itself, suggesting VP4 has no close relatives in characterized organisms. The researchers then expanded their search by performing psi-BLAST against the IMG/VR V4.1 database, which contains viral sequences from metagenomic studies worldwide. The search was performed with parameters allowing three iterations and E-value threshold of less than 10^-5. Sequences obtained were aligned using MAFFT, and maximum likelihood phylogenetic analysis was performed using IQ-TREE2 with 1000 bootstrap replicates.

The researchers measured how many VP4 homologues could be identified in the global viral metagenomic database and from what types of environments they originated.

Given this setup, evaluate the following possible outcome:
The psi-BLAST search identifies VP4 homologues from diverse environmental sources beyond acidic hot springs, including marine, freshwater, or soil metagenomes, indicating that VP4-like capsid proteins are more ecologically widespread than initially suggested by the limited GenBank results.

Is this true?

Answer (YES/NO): NO